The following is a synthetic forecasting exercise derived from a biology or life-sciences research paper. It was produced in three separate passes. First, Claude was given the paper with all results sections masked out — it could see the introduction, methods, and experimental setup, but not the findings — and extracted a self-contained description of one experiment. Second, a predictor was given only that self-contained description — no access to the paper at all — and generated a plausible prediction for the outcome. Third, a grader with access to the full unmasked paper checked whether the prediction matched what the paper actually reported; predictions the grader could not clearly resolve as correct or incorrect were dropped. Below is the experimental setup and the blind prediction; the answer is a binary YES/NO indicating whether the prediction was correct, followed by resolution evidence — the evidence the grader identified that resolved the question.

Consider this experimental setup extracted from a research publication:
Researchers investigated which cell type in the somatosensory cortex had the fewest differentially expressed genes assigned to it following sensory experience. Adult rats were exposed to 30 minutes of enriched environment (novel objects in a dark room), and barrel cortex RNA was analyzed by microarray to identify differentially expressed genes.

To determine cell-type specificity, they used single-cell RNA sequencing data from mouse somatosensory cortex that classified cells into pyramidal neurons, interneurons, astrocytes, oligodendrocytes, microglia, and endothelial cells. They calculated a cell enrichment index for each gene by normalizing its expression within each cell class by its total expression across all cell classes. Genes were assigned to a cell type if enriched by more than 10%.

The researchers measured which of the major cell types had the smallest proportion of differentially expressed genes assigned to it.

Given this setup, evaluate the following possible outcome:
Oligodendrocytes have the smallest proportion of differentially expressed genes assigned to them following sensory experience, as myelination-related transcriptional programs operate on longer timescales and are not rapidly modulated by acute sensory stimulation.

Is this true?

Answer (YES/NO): NO